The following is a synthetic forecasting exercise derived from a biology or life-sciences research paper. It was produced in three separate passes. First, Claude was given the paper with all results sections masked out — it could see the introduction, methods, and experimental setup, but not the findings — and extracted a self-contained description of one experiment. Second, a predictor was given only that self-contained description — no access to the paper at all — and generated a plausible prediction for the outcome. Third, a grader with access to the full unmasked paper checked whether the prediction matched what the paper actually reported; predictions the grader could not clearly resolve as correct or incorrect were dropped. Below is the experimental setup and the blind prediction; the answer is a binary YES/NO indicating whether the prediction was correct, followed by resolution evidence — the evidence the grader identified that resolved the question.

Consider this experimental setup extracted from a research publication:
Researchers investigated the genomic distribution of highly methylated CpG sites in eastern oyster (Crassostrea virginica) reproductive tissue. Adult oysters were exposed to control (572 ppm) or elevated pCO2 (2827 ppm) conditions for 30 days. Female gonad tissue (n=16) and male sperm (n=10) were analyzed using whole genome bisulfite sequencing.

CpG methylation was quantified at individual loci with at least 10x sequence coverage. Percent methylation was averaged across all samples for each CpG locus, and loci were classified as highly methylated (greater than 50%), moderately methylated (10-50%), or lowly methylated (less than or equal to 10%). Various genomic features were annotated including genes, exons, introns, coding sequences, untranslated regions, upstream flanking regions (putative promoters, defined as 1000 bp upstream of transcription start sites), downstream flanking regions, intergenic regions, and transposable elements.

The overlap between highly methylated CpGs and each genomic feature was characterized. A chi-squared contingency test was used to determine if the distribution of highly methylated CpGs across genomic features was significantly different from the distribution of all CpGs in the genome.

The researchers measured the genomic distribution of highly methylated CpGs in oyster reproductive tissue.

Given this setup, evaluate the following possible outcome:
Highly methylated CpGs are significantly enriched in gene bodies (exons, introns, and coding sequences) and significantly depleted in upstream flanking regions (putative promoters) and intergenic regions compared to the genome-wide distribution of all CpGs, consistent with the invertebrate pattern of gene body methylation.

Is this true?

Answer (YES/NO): YES